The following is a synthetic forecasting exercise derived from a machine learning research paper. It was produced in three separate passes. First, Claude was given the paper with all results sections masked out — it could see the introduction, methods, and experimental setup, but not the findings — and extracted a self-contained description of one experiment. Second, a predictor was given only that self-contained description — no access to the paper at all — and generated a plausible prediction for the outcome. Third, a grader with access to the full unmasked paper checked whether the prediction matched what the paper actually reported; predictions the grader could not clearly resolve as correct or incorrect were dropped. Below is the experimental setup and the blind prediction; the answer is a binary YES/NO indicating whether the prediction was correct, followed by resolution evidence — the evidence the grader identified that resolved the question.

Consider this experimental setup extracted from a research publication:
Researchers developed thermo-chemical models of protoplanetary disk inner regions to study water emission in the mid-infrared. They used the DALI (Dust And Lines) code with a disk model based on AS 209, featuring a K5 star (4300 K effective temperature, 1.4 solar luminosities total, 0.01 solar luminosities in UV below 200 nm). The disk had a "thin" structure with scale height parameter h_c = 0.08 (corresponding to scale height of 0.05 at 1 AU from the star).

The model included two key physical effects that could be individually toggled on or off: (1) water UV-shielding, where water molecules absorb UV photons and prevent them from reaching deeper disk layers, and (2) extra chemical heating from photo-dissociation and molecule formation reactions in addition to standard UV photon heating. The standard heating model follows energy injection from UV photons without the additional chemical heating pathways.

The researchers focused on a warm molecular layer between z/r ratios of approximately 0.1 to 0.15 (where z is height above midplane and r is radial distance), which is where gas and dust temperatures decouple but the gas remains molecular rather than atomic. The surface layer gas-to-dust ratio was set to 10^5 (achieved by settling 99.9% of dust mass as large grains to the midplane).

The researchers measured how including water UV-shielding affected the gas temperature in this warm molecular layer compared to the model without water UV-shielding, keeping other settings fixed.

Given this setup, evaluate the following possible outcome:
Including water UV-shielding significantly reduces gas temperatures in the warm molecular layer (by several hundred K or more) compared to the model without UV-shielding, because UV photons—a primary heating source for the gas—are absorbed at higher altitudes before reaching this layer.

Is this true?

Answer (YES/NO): NO